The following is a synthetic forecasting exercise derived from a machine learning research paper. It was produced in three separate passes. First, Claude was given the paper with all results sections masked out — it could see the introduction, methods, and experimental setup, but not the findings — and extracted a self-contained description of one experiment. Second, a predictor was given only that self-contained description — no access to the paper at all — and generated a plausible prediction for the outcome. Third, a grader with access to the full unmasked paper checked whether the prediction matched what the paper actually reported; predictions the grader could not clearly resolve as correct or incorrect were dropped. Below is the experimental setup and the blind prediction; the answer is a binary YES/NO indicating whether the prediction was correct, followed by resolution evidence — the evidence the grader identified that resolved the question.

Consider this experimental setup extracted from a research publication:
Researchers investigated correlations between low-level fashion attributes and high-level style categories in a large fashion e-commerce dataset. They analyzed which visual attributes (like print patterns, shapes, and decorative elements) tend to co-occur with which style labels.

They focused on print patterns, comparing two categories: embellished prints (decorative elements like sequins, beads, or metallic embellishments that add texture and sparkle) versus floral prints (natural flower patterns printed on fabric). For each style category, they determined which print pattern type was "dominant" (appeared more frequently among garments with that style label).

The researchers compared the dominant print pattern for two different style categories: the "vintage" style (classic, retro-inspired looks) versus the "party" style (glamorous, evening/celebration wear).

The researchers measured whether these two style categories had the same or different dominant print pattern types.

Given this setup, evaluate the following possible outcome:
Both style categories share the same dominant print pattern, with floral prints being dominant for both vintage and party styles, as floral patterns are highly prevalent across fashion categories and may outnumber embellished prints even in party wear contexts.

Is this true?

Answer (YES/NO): NO